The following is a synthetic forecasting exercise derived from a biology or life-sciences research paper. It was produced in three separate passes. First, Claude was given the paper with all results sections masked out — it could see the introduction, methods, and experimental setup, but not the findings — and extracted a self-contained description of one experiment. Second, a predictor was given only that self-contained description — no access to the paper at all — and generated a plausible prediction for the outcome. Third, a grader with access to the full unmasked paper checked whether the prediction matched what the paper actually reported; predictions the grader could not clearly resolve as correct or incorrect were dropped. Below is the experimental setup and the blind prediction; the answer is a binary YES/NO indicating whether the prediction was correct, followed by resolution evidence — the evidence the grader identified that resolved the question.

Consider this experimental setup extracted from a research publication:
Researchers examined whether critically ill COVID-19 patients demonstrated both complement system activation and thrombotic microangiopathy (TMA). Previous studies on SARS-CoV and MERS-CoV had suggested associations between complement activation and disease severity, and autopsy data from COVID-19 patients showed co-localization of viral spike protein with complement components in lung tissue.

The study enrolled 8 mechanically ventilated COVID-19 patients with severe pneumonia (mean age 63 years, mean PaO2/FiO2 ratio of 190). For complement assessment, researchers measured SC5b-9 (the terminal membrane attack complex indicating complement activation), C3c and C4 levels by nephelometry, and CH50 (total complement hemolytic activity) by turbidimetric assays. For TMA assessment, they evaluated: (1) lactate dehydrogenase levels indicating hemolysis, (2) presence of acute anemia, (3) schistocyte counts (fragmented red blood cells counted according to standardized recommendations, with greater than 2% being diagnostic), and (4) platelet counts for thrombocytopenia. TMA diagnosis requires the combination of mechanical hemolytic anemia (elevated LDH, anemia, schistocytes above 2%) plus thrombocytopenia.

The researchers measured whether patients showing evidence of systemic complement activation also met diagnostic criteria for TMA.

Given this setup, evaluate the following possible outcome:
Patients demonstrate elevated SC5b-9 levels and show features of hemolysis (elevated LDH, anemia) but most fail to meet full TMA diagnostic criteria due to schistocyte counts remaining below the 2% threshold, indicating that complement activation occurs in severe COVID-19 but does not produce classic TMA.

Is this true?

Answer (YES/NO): NO